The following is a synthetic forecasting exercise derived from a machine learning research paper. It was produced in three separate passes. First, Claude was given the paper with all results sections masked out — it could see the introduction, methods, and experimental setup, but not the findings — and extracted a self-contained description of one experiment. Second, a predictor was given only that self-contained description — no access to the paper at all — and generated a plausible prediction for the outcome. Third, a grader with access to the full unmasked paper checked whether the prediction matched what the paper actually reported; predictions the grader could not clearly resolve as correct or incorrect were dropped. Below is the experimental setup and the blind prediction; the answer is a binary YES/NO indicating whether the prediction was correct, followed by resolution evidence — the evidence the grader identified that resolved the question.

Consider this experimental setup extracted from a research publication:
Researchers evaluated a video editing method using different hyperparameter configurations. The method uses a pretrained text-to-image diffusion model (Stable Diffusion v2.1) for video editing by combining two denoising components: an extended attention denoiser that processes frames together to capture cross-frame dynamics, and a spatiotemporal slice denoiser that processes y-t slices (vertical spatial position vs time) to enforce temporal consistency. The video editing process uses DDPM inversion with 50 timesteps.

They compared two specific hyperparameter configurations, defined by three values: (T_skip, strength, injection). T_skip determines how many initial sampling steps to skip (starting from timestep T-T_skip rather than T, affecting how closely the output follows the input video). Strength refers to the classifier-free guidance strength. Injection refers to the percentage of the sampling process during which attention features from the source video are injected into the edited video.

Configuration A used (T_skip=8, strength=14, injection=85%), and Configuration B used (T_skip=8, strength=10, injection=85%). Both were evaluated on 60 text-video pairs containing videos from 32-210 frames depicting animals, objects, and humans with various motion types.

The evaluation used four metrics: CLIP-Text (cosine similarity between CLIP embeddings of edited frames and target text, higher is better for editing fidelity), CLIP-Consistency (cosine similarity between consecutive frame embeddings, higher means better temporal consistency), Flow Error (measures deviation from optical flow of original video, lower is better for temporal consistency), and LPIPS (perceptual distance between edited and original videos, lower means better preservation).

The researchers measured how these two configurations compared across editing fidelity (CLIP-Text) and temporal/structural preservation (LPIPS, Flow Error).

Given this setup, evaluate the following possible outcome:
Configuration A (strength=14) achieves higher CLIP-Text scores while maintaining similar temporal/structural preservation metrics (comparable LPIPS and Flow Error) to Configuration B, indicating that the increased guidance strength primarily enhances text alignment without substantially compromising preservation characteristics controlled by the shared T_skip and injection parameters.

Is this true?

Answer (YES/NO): NO